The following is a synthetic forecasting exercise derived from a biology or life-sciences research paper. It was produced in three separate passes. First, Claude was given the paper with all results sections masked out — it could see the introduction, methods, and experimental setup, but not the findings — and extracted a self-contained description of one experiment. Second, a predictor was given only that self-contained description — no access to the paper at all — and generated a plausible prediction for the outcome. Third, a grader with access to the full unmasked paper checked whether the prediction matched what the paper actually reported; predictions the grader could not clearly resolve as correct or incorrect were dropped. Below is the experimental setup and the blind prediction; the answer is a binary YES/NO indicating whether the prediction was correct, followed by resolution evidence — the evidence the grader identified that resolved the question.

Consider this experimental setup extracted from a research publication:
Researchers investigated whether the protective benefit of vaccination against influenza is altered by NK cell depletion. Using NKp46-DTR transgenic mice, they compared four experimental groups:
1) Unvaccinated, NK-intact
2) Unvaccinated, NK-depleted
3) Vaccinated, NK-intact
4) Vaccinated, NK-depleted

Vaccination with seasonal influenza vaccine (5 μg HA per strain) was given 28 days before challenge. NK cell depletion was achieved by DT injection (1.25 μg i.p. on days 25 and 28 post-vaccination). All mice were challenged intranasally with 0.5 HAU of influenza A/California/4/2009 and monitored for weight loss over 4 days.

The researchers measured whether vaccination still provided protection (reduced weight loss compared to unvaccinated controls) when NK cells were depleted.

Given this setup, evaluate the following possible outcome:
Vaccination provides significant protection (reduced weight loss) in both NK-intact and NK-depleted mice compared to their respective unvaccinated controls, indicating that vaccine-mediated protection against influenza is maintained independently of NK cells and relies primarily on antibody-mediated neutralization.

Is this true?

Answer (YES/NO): NO